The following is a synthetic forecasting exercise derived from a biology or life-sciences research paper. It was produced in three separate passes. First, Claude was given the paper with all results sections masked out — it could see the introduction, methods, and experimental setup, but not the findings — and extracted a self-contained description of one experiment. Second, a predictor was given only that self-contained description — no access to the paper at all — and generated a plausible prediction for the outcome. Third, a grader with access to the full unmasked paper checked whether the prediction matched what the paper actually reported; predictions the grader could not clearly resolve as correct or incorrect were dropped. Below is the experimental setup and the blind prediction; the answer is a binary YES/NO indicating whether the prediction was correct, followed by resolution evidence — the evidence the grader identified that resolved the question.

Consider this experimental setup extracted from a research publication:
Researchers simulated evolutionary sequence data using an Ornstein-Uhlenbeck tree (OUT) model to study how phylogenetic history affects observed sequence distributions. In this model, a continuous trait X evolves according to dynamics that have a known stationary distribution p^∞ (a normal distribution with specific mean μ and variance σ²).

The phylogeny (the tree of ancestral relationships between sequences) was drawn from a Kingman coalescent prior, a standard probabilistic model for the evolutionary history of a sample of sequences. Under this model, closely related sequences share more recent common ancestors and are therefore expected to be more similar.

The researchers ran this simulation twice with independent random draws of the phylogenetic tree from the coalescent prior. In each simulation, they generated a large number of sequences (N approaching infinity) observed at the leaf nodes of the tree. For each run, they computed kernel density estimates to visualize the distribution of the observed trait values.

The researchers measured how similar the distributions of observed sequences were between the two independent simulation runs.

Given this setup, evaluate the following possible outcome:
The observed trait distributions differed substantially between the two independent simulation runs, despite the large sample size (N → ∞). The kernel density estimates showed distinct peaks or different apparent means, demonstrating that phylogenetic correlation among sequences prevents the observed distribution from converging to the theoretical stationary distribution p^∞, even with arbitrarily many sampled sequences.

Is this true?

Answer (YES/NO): YES